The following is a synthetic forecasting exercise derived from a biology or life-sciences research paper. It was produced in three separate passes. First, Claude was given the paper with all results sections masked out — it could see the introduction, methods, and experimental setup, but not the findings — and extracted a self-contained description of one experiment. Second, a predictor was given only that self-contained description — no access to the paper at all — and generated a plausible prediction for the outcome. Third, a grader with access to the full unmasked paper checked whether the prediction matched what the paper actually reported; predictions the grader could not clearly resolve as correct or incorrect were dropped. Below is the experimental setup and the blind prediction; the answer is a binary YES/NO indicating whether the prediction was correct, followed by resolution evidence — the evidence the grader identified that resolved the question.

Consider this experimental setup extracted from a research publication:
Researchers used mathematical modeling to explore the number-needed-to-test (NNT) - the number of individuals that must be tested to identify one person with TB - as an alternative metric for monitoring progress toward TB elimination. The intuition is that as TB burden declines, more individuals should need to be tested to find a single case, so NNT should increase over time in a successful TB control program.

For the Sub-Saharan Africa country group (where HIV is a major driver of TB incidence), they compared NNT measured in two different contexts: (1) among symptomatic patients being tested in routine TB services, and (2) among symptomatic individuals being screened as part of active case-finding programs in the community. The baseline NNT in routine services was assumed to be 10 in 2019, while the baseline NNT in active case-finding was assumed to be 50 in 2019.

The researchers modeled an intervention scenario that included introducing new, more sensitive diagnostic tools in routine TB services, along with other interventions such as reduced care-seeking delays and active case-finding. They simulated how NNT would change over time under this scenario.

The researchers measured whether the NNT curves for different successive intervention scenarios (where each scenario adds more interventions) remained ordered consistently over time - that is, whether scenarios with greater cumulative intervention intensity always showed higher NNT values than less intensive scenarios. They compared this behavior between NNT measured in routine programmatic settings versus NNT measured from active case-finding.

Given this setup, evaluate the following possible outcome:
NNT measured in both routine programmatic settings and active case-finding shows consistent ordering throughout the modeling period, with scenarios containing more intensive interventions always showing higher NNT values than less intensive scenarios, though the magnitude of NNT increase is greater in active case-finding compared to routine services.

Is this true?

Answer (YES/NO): NO